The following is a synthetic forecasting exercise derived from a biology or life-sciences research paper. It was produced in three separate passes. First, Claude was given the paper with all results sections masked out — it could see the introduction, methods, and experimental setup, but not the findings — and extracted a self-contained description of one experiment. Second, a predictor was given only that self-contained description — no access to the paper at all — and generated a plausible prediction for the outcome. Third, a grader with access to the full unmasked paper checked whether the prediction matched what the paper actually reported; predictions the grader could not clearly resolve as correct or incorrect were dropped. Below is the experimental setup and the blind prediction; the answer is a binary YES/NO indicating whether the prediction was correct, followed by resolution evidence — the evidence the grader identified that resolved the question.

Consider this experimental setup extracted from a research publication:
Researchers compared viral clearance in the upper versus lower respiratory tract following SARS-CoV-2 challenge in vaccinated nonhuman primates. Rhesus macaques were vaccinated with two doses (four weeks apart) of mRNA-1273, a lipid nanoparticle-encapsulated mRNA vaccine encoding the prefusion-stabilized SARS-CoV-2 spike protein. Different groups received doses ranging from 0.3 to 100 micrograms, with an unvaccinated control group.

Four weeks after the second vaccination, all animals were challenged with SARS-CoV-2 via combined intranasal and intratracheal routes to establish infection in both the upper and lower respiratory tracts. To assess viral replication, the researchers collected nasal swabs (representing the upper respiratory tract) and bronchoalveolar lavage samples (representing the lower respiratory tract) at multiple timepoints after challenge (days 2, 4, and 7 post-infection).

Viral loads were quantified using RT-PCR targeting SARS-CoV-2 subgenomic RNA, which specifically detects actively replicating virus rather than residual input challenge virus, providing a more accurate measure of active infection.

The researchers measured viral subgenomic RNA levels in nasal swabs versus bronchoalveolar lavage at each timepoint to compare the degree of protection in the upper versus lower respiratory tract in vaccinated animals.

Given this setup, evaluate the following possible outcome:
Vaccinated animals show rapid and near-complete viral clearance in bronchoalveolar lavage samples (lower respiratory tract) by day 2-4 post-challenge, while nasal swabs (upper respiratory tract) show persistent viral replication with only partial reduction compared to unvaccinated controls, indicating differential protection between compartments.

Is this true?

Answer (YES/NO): YES